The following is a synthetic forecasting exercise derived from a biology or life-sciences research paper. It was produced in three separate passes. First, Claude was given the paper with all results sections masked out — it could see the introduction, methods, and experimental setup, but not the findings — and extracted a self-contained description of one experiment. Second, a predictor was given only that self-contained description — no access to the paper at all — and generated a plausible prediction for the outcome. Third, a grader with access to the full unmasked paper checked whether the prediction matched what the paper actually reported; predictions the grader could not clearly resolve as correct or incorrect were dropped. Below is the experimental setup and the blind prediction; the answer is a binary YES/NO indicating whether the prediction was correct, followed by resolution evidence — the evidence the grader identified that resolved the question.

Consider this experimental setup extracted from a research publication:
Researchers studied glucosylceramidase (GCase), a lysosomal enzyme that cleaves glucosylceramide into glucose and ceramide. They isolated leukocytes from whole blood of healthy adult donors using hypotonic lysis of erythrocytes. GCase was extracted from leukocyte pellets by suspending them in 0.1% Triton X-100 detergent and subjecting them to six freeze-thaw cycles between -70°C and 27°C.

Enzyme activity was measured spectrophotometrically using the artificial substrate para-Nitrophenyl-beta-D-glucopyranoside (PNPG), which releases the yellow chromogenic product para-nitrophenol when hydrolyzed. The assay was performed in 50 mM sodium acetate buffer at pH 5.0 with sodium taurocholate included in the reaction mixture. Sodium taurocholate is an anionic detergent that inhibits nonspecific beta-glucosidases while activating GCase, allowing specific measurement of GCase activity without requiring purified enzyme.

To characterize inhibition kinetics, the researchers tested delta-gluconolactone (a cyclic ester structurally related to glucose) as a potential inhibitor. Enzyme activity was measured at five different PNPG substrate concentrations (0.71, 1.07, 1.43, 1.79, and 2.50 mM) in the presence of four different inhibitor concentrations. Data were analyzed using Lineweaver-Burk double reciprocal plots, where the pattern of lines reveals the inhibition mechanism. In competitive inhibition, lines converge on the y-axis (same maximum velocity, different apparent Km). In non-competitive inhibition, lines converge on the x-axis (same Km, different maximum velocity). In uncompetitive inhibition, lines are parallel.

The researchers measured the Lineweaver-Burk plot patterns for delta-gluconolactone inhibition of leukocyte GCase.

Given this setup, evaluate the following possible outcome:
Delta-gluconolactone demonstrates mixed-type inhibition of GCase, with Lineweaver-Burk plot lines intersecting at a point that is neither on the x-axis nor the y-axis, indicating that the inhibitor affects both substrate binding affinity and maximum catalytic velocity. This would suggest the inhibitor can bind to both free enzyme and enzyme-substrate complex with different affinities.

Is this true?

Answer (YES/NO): NO